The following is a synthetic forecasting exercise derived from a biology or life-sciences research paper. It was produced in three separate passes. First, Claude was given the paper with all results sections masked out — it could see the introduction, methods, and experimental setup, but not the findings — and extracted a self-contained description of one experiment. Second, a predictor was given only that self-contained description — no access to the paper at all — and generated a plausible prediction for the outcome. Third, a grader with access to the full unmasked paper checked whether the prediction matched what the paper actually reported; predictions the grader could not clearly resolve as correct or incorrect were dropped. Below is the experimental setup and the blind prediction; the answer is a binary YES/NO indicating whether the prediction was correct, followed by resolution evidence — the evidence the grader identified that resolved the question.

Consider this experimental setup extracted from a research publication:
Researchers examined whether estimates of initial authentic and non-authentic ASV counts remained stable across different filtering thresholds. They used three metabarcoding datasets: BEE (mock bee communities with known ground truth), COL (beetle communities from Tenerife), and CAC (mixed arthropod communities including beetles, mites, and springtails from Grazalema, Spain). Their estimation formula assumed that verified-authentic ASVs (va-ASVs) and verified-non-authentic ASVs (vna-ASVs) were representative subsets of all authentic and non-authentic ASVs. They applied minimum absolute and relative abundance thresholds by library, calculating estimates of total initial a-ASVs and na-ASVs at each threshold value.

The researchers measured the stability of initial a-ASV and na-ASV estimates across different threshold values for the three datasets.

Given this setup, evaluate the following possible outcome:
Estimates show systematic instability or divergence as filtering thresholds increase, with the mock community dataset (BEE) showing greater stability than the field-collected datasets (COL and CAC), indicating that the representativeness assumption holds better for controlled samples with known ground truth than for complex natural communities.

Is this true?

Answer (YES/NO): NO